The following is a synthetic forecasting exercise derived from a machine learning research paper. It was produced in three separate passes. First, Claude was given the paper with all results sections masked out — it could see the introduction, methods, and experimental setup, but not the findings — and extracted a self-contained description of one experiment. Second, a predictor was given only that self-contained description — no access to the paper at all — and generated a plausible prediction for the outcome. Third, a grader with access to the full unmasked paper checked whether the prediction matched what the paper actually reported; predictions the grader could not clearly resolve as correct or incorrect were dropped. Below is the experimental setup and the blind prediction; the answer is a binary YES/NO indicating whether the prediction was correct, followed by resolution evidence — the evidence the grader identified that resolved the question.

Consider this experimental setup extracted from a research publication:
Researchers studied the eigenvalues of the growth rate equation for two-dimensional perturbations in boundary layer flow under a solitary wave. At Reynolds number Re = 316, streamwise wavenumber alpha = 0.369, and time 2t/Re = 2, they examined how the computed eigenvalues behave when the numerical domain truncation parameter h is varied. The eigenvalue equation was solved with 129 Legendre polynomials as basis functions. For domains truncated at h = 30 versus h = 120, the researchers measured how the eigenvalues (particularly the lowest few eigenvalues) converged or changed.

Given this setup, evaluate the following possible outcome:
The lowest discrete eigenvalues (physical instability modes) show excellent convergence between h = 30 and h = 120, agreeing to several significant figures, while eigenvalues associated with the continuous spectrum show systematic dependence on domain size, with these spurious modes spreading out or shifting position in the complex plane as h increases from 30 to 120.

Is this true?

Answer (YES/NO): NO